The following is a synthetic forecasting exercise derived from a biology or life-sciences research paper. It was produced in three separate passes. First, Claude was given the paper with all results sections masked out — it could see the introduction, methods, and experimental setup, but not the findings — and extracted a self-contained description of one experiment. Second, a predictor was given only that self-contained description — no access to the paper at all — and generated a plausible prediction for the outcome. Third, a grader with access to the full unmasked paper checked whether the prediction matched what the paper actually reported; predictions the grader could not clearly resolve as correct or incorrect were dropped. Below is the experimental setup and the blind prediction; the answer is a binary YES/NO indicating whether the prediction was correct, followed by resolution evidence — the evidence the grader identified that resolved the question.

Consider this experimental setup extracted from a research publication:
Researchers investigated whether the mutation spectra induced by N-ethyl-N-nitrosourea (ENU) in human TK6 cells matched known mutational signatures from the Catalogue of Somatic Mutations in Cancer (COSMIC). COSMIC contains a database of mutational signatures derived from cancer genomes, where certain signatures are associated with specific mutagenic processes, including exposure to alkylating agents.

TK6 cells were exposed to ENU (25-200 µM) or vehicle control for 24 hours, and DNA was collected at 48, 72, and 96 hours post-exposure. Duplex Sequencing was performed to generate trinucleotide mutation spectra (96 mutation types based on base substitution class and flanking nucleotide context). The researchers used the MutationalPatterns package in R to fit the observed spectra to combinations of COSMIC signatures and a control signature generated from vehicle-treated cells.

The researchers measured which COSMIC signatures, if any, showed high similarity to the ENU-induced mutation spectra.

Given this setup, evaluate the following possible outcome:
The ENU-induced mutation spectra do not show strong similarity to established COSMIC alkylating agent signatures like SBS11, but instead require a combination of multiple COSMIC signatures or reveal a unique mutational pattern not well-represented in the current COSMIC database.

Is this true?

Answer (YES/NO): YES